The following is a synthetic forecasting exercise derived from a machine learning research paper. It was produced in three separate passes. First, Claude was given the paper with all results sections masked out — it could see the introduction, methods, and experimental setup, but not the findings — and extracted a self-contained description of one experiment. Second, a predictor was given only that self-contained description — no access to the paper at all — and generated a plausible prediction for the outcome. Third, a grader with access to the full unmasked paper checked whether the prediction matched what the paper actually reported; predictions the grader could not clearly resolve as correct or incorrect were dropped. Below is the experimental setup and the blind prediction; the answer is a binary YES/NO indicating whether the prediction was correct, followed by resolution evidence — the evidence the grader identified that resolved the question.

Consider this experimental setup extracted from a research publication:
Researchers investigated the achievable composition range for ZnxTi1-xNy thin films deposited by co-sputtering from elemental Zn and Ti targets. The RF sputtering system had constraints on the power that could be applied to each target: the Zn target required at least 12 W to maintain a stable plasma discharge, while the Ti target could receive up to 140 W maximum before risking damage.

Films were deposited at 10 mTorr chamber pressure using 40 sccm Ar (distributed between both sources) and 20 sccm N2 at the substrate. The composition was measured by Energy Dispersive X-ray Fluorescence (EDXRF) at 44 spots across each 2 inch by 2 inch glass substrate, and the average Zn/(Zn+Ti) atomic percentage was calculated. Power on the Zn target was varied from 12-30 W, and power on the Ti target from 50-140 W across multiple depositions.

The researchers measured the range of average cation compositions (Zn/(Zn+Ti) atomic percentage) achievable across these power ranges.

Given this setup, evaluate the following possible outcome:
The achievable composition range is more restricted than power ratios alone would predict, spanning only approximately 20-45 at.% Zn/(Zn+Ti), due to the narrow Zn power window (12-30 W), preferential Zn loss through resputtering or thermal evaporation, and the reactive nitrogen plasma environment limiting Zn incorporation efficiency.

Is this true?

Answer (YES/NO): NO